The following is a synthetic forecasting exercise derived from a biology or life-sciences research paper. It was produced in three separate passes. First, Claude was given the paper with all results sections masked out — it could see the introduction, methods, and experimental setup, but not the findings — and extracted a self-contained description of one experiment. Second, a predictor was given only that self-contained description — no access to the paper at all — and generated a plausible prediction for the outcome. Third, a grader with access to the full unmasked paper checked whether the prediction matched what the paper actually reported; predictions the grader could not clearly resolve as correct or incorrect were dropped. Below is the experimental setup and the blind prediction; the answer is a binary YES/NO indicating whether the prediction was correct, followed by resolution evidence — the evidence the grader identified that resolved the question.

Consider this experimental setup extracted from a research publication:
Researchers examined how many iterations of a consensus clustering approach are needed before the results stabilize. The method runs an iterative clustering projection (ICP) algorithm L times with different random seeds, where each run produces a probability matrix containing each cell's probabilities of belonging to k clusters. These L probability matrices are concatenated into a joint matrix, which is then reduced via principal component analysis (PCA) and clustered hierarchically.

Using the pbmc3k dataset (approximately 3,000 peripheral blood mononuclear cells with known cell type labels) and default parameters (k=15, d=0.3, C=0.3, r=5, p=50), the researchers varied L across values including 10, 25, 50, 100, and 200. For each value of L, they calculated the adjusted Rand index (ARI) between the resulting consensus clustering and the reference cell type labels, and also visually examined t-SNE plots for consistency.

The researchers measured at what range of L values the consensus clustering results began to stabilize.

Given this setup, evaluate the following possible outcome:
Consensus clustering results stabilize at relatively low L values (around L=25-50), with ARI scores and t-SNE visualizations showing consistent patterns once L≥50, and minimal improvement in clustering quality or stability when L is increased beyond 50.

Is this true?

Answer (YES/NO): NO